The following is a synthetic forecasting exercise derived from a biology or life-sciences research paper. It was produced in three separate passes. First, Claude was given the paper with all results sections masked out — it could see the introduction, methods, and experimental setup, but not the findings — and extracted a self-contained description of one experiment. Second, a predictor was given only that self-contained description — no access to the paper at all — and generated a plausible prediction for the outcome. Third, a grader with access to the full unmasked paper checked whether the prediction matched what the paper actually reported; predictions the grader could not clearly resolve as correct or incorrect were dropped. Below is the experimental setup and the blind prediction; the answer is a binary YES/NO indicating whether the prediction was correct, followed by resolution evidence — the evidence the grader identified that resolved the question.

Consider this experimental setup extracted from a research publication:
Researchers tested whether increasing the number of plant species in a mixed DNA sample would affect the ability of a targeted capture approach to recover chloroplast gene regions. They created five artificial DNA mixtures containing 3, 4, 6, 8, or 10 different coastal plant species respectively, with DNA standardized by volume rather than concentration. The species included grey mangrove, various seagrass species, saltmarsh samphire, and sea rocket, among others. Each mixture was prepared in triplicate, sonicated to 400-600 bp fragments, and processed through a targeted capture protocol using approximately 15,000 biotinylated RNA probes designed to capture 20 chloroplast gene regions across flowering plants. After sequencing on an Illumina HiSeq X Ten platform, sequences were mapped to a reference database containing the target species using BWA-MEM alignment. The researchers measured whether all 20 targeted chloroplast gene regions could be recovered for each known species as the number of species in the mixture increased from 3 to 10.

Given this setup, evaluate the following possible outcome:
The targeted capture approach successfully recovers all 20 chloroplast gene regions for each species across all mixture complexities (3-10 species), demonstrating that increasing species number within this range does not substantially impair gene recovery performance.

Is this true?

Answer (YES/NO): YES